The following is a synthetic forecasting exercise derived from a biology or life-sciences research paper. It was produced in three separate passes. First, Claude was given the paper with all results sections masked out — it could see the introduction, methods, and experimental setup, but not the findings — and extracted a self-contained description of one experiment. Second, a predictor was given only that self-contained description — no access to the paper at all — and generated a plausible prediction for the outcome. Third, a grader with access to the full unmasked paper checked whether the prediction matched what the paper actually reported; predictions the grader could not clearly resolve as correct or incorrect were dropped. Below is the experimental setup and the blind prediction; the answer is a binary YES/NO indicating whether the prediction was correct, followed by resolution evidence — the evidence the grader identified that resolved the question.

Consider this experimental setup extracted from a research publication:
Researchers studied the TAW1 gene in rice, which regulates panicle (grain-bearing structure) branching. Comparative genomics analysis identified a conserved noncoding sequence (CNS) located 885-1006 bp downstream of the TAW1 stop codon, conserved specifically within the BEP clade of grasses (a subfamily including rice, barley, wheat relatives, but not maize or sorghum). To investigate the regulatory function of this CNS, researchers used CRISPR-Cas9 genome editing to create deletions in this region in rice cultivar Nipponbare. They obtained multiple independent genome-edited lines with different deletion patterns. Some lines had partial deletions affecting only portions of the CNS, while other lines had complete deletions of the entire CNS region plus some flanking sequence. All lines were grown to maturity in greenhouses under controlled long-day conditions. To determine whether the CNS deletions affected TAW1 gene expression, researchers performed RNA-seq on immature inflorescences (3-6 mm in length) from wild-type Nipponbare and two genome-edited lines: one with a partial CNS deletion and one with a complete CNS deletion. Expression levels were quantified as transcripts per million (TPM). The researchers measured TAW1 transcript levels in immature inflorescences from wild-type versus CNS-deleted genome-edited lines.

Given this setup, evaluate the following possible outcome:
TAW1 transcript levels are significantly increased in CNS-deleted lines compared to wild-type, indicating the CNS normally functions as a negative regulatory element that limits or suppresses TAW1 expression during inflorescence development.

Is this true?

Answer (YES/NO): YES